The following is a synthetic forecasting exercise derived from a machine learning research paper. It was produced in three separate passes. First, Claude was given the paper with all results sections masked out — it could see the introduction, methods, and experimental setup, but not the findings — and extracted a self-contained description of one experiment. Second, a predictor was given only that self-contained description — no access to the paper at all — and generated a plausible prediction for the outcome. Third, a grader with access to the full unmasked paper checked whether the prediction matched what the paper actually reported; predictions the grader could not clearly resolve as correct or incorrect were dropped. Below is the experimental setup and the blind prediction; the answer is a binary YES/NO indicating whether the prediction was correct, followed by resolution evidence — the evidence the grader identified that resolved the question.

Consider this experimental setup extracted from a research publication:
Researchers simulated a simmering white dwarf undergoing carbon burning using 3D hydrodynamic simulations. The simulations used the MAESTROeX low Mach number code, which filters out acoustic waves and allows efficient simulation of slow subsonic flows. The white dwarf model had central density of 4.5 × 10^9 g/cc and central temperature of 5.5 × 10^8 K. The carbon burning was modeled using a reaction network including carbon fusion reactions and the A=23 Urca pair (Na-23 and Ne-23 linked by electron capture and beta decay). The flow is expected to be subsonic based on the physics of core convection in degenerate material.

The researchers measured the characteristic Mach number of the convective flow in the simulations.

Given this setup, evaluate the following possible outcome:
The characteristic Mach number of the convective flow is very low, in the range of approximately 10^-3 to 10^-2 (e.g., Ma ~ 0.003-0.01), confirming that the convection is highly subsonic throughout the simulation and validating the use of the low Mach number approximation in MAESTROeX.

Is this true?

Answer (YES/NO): YES